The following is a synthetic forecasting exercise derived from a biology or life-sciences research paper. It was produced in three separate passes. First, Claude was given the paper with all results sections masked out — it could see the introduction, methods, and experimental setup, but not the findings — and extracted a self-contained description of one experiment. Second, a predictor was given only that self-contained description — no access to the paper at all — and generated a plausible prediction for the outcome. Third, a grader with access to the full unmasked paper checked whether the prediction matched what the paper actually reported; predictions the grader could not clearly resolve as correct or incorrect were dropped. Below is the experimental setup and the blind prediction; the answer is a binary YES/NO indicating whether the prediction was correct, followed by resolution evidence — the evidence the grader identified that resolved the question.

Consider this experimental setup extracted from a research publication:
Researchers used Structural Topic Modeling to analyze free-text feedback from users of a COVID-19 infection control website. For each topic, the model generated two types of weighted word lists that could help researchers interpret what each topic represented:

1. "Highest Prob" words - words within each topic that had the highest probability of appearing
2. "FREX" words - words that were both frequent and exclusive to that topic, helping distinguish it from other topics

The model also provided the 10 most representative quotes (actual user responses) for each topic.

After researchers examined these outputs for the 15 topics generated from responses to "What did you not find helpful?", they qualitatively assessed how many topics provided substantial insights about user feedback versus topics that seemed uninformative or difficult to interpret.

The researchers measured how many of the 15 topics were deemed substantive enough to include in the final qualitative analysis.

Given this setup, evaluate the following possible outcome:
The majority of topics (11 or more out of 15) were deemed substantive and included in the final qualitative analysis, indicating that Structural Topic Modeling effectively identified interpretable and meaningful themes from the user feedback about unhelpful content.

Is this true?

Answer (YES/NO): YES